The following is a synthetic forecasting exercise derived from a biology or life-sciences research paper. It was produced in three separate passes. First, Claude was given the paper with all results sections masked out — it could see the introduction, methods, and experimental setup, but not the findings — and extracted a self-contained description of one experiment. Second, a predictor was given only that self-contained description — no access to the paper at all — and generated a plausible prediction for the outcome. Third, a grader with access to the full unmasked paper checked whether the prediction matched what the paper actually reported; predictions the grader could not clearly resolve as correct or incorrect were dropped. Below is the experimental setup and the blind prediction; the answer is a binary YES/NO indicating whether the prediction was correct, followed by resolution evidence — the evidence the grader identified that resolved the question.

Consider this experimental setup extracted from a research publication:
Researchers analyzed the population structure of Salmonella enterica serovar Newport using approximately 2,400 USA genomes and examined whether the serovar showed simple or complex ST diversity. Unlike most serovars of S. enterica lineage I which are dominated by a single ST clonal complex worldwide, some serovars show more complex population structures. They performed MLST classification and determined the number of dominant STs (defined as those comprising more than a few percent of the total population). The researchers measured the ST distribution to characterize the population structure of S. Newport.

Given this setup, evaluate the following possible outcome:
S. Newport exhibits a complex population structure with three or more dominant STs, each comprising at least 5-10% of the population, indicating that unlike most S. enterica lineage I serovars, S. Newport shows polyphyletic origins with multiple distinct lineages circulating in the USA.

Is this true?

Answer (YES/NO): YES